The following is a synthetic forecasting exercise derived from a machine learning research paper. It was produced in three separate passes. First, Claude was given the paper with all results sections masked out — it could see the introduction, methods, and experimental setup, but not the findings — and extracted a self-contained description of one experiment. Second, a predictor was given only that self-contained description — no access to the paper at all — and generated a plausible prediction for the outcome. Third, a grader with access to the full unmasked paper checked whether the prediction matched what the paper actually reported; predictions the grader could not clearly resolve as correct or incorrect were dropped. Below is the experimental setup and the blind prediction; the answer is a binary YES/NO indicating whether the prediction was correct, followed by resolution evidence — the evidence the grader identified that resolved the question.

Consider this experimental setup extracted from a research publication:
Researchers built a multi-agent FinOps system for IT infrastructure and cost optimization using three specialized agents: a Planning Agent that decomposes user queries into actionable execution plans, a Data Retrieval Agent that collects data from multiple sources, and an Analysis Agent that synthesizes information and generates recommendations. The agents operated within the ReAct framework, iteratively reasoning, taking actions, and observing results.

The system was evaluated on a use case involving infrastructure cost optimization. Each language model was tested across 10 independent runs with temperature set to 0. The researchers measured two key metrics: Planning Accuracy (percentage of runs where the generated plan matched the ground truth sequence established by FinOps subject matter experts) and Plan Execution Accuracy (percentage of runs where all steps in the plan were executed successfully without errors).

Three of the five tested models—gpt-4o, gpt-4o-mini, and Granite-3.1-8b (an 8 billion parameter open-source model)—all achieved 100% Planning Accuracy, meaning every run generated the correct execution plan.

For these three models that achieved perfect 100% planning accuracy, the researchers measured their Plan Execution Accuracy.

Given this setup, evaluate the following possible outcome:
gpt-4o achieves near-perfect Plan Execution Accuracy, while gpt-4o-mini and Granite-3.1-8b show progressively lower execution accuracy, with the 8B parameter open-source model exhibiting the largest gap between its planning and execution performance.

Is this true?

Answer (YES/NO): NO